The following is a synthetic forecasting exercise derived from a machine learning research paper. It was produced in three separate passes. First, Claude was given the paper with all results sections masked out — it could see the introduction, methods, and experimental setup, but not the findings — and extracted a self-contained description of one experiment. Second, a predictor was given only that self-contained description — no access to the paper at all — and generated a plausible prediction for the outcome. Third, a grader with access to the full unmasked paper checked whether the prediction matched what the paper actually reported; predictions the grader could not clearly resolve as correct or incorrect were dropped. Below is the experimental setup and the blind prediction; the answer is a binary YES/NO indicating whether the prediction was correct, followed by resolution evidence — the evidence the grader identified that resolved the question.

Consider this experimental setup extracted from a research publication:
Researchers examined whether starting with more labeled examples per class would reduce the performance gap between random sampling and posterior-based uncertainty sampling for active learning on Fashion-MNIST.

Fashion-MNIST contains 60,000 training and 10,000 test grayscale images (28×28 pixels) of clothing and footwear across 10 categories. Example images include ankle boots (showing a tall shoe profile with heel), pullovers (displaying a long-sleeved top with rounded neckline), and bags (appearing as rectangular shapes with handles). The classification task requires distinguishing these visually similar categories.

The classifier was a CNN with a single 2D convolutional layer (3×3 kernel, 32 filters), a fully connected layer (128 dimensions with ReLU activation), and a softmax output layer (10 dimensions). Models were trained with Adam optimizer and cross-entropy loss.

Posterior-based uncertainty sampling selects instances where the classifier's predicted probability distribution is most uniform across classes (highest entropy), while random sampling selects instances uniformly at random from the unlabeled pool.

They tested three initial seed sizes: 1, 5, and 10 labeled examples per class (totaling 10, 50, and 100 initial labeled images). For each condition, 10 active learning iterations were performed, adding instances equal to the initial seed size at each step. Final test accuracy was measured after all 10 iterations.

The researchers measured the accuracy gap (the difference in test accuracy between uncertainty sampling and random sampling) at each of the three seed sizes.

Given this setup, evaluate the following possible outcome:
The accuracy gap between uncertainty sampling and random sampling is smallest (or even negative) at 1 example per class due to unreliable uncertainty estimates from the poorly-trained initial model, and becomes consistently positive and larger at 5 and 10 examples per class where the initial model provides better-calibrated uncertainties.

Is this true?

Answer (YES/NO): NO